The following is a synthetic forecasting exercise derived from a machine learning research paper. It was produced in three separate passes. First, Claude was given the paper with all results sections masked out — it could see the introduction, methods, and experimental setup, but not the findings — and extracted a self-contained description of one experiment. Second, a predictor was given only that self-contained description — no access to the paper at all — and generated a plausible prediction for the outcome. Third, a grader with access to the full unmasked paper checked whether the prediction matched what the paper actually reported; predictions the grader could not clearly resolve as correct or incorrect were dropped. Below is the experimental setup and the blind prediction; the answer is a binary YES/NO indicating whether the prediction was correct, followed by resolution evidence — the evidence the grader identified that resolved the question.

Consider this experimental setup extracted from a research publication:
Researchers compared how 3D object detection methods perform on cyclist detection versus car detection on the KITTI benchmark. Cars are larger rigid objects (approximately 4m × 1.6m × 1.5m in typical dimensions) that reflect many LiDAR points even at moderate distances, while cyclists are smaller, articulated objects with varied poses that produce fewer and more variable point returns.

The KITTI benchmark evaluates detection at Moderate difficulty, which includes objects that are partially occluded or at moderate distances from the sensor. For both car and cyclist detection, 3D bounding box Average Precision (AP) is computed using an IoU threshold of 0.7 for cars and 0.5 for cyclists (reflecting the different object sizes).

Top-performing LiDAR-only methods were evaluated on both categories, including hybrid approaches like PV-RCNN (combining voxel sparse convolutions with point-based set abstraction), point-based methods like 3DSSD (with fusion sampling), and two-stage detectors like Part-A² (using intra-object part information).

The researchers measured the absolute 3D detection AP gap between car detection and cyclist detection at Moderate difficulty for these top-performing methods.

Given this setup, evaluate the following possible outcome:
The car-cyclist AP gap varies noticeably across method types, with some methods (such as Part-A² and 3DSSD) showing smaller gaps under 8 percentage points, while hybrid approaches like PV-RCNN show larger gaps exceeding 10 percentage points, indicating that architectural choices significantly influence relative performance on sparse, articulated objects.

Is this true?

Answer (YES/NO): NO